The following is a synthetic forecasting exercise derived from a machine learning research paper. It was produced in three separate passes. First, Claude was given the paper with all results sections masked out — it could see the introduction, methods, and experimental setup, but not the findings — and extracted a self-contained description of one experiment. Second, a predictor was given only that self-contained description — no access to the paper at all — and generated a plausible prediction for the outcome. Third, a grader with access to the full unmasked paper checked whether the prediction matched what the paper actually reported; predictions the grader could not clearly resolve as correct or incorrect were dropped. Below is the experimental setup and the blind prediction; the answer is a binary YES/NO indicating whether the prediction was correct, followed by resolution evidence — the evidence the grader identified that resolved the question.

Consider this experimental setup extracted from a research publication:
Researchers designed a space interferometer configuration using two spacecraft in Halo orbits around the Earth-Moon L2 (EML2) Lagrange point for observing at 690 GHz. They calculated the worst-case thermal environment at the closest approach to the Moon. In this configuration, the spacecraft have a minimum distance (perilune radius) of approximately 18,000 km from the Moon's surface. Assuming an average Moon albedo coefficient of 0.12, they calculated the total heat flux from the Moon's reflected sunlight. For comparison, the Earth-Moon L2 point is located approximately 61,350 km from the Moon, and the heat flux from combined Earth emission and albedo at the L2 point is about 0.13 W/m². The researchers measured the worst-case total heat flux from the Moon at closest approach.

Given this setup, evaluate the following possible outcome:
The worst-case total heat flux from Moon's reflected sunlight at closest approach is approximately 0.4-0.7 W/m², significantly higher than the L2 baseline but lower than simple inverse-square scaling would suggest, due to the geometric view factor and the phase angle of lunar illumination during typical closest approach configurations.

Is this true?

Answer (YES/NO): NO